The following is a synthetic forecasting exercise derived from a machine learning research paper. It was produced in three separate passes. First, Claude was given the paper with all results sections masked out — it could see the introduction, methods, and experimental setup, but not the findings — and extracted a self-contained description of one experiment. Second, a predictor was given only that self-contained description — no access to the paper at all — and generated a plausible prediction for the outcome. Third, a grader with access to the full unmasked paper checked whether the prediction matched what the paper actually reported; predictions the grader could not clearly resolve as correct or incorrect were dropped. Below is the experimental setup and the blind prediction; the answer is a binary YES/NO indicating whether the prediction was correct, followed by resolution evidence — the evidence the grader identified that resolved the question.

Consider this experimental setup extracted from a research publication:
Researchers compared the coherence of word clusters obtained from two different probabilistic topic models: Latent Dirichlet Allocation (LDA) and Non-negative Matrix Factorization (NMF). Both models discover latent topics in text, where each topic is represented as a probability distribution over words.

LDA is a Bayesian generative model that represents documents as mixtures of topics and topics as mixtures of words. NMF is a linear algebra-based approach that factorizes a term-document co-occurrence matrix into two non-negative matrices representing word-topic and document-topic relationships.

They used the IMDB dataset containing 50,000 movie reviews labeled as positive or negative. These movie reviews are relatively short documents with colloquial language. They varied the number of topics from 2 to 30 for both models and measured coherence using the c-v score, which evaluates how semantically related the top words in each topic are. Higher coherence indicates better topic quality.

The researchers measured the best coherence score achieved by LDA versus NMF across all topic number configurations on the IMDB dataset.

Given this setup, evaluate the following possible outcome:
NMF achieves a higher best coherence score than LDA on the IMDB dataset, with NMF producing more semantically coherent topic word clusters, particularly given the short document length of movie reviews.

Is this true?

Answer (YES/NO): NO